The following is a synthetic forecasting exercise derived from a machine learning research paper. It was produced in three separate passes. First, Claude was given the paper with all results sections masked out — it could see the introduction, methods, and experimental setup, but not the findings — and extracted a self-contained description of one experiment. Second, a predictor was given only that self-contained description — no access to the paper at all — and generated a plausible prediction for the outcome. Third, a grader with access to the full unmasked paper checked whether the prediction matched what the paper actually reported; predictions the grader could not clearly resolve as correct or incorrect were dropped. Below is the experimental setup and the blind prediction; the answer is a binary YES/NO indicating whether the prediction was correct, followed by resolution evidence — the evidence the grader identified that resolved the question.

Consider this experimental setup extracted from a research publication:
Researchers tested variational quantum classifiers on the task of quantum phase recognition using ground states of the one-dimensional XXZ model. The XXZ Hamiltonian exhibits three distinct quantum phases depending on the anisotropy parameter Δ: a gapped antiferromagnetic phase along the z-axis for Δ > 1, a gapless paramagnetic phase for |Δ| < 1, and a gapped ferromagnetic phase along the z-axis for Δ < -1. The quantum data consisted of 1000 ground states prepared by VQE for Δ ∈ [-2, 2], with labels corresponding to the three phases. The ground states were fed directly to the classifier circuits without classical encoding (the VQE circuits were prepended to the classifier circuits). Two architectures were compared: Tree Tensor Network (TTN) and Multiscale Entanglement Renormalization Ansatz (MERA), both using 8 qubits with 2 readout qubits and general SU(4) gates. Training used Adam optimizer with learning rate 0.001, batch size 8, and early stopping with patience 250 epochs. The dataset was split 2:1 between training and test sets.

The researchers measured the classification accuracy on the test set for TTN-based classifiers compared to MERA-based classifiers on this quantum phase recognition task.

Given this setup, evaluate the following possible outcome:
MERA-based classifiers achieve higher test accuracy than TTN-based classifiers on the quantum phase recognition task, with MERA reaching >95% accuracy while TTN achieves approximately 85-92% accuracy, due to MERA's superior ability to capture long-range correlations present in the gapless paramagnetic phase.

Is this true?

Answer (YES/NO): YES